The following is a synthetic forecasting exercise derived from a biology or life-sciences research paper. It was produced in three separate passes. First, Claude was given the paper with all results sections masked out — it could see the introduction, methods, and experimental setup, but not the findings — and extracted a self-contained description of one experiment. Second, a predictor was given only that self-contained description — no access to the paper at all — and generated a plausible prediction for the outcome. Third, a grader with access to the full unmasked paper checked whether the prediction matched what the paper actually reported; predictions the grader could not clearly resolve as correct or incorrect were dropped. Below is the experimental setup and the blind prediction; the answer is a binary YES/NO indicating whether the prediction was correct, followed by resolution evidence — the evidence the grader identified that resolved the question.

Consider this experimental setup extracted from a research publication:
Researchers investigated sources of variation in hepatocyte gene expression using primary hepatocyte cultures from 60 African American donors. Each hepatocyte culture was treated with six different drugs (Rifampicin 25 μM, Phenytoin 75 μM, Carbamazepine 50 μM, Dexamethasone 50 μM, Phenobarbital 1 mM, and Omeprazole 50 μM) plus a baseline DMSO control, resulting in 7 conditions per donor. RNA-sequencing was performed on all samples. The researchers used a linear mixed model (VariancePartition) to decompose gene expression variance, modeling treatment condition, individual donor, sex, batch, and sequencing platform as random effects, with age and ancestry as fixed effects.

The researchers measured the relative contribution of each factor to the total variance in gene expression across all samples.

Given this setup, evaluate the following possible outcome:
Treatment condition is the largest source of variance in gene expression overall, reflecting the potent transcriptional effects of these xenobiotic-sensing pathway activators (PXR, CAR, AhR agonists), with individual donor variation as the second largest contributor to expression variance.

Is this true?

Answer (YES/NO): NO